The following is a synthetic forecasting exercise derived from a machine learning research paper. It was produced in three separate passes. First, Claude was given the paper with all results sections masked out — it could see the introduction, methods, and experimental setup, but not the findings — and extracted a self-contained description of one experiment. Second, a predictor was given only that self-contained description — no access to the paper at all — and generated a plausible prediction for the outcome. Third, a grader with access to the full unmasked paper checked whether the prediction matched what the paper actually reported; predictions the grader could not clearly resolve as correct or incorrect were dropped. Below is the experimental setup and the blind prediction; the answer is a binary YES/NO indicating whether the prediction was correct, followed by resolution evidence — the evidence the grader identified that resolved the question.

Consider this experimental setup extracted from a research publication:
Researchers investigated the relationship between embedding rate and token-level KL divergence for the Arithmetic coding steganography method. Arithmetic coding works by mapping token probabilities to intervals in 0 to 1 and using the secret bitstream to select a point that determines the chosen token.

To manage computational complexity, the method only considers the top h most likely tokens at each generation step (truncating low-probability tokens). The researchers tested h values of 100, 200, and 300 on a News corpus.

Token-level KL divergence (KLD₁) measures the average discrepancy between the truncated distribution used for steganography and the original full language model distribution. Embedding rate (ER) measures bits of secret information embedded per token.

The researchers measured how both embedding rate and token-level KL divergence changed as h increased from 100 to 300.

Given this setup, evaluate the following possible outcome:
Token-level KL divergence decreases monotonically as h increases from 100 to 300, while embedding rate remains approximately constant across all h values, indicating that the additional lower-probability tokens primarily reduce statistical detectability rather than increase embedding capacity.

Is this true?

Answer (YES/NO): NO